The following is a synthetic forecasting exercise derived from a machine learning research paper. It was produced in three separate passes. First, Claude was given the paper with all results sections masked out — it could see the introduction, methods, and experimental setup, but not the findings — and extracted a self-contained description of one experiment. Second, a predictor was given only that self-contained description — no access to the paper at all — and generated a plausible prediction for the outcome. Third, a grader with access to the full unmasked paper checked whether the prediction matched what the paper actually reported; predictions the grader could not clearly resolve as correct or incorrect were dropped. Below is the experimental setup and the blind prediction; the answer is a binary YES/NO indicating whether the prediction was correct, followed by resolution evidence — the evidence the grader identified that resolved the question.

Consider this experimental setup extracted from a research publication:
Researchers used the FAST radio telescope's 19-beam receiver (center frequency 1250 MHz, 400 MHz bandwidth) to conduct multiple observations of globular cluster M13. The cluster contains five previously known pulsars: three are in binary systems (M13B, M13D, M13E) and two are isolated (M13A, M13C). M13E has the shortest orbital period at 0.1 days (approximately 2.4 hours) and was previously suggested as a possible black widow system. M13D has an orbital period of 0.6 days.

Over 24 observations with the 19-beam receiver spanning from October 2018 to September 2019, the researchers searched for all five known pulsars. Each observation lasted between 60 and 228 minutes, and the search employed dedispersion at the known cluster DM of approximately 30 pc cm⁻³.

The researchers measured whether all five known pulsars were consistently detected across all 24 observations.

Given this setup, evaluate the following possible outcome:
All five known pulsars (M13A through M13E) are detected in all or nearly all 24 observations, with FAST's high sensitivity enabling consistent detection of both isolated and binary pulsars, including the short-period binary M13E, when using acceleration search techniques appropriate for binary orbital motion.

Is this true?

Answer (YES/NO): NO